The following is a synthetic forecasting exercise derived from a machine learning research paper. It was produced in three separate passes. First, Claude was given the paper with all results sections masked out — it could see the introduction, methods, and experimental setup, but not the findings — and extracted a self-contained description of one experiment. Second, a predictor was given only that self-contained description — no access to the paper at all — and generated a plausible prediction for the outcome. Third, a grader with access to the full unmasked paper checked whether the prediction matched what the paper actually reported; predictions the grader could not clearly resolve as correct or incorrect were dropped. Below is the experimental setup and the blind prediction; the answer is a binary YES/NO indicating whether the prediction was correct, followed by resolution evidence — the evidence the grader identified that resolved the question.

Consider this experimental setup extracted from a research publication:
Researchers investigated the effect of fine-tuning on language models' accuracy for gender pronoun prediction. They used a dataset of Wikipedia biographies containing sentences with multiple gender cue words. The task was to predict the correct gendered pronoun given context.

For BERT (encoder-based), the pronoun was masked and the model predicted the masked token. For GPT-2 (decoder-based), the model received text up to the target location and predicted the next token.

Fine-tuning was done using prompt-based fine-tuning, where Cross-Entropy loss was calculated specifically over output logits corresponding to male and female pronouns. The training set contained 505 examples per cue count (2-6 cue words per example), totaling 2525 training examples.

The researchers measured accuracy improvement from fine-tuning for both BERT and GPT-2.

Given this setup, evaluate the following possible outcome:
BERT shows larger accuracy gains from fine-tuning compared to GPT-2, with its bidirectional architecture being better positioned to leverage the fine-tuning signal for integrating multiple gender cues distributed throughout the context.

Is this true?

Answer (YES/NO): NO